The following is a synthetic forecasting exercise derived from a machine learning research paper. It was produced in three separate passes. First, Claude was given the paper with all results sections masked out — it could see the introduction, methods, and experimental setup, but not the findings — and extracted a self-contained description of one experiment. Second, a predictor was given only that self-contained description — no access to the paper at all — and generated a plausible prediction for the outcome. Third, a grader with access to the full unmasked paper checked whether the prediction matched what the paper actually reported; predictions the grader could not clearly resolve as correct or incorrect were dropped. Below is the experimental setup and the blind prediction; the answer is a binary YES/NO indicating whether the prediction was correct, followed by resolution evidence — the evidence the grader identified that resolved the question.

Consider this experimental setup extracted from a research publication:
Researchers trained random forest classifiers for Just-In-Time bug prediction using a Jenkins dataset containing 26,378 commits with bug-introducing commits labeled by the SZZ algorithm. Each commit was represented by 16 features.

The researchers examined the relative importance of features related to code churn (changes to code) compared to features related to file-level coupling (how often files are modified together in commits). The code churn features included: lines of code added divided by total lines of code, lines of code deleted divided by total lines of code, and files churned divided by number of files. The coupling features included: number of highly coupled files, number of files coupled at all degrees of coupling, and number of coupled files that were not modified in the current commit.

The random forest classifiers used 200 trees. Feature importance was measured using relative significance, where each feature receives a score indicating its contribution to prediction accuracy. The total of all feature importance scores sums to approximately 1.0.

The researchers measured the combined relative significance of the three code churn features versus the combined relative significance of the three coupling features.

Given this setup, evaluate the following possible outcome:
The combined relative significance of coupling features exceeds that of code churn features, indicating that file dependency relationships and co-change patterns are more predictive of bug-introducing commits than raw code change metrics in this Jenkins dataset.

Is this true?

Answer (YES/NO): NO